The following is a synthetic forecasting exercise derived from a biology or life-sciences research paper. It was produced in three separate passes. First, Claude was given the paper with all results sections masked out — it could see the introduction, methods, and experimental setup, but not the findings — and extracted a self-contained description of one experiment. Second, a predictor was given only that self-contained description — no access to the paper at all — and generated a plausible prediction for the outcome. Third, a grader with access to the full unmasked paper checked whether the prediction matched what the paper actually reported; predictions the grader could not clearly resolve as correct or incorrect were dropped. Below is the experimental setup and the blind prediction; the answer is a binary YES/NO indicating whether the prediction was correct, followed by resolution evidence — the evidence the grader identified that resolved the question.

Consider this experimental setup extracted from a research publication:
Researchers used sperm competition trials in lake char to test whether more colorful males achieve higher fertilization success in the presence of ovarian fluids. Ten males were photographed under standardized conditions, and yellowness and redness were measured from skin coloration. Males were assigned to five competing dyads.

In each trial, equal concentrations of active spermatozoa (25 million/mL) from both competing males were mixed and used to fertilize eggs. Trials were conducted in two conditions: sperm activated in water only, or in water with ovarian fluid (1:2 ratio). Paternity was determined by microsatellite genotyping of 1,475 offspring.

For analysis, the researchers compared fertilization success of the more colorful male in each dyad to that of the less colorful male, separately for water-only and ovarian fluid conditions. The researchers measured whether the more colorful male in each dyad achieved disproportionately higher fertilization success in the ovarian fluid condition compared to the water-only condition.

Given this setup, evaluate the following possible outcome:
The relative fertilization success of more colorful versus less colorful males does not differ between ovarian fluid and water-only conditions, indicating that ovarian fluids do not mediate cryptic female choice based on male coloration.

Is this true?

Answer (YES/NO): NO